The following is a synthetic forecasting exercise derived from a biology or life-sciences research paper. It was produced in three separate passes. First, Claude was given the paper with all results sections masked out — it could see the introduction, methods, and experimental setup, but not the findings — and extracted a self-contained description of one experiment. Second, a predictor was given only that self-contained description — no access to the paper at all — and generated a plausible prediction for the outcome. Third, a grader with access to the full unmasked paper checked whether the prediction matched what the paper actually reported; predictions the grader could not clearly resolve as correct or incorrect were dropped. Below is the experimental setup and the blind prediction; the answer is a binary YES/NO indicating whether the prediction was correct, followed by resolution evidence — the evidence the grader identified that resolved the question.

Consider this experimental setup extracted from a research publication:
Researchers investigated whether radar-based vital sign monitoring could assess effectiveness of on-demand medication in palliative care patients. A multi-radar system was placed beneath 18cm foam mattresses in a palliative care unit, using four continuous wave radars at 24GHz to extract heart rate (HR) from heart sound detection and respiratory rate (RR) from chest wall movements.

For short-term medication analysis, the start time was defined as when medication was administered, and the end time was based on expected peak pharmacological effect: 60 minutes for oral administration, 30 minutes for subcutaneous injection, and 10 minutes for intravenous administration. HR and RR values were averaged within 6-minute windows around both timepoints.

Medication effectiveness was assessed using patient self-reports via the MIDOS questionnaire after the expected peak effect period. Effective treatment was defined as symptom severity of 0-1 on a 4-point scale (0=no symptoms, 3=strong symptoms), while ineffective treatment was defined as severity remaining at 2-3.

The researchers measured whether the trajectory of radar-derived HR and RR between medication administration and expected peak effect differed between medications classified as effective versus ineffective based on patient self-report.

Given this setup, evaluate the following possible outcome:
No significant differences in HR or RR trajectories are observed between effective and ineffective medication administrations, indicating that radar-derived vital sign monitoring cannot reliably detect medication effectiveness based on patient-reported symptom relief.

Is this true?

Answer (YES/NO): YES